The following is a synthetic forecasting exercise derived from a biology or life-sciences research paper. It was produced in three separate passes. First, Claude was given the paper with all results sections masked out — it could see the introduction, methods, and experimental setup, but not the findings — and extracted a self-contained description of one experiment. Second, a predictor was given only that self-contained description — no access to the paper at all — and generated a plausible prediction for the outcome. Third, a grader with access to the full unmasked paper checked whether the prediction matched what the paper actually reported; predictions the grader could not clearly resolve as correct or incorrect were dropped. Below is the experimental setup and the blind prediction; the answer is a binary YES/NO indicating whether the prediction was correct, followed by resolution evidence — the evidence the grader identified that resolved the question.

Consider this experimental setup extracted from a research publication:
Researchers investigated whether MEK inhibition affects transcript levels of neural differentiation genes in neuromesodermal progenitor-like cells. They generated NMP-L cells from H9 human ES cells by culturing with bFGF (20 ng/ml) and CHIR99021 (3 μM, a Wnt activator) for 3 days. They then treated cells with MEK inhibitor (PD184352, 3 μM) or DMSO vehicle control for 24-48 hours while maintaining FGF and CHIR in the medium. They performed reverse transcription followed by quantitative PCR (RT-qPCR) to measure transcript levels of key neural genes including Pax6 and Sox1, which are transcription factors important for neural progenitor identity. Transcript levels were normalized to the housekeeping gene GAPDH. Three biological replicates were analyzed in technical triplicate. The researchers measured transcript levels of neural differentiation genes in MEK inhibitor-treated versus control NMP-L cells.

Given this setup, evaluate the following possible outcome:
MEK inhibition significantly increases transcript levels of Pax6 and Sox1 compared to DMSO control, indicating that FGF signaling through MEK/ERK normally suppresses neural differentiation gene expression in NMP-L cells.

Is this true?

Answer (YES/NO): NO